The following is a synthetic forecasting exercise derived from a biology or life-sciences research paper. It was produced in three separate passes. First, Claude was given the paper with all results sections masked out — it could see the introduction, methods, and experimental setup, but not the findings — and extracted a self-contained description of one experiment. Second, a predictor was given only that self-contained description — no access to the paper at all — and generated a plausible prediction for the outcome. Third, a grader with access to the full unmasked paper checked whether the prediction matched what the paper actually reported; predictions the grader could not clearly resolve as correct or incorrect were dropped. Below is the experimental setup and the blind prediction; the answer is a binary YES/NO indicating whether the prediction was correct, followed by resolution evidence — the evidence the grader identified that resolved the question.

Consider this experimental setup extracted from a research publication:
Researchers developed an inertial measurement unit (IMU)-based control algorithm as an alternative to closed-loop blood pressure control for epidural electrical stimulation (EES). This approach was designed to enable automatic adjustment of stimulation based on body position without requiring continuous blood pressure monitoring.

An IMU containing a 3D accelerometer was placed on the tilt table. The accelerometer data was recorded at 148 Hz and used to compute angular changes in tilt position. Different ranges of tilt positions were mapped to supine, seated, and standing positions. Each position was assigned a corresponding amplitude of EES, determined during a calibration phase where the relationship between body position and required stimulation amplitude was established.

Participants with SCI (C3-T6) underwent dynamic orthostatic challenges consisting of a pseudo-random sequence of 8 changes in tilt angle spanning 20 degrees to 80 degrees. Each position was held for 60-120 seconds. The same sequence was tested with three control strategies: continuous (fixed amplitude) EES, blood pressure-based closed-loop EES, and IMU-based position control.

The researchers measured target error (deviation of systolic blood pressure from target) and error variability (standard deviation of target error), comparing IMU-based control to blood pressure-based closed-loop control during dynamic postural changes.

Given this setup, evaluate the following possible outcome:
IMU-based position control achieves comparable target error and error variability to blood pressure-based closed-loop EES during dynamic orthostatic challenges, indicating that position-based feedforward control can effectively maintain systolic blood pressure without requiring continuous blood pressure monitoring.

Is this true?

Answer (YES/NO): NO